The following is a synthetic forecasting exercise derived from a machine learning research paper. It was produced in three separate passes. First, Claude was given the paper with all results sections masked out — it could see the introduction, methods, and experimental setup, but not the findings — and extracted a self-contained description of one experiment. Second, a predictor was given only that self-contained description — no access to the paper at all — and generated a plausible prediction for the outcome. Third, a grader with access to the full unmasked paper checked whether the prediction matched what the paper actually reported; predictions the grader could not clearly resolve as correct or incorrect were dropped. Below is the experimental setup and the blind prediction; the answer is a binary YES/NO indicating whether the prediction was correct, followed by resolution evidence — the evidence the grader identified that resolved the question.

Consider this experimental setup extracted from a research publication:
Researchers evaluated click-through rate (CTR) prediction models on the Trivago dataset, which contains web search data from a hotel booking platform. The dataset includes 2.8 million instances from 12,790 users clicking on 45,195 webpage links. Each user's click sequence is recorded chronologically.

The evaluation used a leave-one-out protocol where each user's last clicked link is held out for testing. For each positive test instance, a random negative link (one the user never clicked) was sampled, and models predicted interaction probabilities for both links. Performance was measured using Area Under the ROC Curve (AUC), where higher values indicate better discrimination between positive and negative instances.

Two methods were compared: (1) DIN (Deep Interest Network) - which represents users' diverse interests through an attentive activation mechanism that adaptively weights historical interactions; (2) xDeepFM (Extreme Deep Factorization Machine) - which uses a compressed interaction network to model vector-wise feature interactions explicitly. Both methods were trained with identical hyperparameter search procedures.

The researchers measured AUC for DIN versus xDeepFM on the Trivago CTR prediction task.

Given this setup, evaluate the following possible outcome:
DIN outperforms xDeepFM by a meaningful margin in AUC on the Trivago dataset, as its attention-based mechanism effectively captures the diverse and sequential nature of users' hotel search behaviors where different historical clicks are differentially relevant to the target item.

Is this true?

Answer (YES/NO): YES